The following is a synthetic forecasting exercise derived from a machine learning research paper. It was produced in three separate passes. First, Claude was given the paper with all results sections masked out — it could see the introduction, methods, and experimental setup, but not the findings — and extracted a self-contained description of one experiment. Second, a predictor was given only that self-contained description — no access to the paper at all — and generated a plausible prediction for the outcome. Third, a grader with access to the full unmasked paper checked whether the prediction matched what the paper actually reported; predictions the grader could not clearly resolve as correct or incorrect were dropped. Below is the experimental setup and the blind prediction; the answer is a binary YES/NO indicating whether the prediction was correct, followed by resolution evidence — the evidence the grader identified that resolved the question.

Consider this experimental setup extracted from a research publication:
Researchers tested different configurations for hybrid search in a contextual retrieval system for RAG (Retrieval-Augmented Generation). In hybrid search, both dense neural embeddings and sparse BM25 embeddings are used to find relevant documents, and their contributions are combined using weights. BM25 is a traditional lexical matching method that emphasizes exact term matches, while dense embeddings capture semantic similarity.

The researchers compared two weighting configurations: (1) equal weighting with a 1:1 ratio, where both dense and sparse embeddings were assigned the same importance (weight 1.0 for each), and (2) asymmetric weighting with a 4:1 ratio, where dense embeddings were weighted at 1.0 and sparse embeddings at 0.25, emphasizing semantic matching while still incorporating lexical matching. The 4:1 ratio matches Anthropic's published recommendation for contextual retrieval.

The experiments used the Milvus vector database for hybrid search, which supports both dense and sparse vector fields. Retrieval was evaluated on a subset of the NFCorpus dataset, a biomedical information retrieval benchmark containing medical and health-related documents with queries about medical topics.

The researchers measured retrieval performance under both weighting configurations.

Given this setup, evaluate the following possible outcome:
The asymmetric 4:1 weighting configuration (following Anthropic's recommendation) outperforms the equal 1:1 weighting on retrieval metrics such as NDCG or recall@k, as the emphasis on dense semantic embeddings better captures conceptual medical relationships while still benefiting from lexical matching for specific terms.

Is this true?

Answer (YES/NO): YES